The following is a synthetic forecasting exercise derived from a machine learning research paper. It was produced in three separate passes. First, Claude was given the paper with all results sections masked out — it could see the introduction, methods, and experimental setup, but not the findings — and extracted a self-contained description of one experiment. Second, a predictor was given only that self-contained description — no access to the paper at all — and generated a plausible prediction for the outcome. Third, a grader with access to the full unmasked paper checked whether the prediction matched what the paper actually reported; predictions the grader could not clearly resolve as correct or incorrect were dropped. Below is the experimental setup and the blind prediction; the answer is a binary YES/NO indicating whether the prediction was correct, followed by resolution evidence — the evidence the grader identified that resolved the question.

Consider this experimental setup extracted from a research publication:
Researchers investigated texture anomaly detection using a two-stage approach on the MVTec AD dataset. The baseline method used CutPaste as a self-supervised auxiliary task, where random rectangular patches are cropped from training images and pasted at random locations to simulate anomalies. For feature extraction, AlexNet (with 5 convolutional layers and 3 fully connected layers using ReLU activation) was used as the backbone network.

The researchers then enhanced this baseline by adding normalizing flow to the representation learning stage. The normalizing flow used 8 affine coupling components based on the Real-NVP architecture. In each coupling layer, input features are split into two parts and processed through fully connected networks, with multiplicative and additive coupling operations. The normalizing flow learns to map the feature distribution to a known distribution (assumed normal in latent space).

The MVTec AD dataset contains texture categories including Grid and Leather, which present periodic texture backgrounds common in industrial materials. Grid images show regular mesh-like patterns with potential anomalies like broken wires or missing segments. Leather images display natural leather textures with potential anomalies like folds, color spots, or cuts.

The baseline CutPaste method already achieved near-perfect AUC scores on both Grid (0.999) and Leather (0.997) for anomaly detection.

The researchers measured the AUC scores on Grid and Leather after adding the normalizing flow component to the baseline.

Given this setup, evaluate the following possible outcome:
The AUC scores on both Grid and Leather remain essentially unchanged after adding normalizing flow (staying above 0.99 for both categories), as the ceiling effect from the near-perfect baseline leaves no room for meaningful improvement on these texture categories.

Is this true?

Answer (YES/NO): NO